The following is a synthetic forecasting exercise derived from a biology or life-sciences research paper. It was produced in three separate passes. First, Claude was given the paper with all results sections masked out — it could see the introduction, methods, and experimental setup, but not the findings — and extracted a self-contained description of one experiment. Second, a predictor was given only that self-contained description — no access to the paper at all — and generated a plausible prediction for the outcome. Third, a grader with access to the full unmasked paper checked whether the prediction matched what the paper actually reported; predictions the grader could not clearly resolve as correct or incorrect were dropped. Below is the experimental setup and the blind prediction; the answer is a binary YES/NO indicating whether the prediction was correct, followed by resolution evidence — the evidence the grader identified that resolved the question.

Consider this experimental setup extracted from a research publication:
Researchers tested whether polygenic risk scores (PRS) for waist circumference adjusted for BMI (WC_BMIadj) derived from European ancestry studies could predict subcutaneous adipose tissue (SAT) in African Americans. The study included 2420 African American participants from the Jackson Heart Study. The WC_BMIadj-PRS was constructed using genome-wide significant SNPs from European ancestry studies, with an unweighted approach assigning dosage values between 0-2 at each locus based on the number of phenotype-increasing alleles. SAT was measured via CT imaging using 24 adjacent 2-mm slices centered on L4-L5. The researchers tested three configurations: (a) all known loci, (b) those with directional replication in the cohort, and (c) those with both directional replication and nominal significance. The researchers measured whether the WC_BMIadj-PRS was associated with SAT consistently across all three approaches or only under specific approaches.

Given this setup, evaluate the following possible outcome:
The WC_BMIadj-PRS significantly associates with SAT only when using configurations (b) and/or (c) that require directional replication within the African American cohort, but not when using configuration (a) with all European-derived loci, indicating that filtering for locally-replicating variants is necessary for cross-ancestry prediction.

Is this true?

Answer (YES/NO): YES